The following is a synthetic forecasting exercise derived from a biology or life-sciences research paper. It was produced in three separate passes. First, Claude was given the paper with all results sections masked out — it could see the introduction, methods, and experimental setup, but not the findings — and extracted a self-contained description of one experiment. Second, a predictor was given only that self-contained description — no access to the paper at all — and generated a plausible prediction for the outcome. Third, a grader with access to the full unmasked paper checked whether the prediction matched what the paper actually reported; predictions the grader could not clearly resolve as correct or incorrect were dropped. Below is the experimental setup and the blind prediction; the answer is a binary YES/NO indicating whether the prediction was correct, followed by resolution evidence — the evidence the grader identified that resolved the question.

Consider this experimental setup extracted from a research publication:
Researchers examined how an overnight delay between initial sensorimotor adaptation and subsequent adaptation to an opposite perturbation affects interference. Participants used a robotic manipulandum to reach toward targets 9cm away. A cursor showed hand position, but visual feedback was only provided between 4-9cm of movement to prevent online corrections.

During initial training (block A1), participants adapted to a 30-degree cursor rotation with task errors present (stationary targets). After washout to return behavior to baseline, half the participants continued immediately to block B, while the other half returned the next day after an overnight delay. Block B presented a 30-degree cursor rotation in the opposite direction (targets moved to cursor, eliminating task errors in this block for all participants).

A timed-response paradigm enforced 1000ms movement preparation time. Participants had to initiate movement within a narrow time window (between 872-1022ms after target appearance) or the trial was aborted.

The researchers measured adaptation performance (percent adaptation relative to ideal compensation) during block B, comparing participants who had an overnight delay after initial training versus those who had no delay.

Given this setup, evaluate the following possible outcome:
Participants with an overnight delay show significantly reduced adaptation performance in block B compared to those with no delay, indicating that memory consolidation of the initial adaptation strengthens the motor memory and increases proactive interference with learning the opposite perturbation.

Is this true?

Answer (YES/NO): NO